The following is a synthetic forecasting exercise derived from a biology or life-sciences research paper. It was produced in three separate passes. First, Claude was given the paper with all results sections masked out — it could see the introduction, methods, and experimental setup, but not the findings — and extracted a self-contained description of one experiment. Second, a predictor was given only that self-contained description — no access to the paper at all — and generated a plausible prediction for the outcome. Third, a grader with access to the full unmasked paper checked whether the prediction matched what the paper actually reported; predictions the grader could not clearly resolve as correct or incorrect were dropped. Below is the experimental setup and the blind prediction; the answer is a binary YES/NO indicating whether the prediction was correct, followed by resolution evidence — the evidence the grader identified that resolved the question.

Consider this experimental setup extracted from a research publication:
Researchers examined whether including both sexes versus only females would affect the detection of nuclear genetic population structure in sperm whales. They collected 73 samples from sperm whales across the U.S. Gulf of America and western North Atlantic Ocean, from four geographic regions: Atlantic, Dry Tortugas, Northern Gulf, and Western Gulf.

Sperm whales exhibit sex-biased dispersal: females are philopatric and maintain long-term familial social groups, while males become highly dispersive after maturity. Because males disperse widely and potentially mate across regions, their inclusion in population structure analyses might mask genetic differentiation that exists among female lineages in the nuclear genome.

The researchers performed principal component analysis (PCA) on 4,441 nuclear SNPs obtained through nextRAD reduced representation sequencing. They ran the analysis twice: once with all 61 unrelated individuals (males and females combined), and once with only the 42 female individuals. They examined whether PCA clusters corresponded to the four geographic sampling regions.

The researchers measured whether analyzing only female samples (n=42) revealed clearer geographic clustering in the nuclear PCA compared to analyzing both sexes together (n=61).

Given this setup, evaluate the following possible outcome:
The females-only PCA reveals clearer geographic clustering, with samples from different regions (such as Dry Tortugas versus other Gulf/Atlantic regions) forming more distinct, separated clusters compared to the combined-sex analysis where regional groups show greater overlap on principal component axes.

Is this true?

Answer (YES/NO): NO